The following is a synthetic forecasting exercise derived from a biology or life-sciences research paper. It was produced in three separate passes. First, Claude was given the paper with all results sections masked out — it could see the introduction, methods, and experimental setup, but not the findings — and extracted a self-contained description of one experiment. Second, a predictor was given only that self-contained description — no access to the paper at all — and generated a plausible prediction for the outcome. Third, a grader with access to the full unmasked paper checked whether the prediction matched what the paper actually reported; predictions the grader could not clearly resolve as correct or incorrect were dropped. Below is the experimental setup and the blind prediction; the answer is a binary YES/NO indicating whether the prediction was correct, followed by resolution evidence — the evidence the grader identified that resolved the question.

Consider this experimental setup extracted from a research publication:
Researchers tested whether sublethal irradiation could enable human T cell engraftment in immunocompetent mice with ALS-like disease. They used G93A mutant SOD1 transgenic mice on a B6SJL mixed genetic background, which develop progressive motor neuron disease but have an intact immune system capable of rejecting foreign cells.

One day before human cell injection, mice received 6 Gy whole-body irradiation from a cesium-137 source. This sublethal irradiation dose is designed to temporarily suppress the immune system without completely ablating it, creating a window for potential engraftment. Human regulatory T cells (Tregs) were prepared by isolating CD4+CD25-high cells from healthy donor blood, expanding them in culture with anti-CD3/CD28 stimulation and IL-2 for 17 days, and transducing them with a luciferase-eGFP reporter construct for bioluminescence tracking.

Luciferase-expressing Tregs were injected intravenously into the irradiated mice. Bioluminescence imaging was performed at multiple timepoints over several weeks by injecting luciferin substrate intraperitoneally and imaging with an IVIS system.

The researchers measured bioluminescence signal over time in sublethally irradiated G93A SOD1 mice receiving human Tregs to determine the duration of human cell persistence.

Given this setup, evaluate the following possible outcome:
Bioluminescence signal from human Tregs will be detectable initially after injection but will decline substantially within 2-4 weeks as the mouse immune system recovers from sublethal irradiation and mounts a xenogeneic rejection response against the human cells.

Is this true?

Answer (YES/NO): NO